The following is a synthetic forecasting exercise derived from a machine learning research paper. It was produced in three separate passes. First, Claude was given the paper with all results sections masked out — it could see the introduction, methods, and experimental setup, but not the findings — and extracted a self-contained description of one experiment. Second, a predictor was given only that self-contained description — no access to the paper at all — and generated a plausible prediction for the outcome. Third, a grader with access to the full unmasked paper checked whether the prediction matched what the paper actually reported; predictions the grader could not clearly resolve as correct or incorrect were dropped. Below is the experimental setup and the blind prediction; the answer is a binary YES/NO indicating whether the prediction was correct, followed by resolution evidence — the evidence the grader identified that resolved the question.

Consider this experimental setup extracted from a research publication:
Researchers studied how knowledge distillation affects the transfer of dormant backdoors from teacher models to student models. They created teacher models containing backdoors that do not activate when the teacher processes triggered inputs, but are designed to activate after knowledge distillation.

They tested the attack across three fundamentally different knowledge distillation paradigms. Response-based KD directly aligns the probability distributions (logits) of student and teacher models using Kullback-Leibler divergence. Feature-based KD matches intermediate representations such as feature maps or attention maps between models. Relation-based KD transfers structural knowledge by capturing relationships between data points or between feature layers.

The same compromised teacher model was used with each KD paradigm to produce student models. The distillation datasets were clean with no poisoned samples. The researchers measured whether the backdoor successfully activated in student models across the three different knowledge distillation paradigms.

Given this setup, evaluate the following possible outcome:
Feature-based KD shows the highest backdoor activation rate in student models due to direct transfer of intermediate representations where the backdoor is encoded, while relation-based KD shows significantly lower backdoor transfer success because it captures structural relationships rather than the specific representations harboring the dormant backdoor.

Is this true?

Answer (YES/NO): NO